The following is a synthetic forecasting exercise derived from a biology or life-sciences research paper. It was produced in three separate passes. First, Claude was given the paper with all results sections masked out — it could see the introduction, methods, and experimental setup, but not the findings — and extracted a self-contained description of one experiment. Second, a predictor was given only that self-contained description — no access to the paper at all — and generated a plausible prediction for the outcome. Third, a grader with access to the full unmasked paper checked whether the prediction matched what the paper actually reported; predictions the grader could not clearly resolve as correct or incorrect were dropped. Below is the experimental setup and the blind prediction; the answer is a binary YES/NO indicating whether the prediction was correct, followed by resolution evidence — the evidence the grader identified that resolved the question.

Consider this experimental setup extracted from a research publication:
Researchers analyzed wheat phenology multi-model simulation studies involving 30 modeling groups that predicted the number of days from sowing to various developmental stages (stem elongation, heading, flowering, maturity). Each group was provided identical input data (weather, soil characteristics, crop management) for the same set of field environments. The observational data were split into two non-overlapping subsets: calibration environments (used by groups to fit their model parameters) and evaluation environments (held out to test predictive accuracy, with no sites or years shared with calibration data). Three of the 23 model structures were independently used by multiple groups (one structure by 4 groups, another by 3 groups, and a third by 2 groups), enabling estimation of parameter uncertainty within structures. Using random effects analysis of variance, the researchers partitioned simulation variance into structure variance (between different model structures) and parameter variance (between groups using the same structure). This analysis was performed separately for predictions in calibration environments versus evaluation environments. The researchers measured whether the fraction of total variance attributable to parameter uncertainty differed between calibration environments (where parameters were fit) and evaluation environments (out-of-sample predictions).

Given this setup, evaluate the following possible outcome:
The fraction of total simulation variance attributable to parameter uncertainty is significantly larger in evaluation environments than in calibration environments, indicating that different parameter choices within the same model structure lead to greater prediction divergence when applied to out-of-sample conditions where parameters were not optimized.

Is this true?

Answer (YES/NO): NO